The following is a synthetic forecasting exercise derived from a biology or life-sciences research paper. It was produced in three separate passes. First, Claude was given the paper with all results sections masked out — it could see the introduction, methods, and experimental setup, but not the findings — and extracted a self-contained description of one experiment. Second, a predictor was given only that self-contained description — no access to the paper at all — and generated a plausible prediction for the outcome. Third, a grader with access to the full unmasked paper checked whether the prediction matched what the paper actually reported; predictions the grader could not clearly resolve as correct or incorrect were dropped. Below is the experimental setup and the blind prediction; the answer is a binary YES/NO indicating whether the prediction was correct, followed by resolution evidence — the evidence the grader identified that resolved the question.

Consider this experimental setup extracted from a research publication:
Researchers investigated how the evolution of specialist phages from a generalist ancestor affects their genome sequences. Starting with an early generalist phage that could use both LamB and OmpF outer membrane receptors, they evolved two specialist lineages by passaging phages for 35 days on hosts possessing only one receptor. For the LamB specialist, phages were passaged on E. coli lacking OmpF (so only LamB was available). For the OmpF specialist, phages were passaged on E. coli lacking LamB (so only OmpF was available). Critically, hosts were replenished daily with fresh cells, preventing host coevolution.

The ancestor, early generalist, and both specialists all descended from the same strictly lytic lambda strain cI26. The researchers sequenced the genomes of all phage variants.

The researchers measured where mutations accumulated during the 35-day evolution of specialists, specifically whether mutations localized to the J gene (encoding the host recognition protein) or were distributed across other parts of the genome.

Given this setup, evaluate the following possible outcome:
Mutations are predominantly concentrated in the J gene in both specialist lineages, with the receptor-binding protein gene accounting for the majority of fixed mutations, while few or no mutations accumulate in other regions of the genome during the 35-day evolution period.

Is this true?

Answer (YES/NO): YES